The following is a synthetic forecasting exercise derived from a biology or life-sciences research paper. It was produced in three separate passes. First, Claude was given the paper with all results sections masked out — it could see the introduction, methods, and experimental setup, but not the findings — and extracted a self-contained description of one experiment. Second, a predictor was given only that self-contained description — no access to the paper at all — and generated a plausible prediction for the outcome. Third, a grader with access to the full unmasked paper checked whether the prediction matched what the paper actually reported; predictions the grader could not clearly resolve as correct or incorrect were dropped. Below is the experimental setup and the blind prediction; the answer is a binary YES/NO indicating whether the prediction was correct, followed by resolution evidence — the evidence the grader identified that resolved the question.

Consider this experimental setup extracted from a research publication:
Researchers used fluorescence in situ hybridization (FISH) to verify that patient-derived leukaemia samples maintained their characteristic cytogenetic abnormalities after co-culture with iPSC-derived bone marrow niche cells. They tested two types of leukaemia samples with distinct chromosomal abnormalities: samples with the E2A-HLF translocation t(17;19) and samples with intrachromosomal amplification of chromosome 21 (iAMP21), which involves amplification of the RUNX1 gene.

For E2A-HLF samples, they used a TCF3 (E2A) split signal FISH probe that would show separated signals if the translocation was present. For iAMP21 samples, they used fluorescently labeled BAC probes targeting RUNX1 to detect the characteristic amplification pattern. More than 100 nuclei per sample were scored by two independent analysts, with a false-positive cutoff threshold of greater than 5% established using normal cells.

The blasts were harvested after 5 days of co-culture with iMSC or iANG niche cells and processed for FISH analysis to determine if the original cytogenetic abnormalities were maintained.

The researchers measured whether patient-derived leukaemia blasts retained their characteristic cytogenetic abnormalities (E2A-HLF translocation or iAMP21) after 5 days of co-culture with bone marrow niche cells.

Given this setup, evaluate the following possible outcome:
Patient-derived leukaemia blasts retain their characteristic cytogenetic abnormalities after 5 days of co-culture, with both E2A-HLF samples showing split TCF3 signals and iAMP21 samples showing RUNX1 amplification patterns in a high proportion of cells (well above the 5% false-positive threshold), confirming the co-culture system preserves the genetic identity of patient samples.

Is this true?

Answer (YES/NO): YES